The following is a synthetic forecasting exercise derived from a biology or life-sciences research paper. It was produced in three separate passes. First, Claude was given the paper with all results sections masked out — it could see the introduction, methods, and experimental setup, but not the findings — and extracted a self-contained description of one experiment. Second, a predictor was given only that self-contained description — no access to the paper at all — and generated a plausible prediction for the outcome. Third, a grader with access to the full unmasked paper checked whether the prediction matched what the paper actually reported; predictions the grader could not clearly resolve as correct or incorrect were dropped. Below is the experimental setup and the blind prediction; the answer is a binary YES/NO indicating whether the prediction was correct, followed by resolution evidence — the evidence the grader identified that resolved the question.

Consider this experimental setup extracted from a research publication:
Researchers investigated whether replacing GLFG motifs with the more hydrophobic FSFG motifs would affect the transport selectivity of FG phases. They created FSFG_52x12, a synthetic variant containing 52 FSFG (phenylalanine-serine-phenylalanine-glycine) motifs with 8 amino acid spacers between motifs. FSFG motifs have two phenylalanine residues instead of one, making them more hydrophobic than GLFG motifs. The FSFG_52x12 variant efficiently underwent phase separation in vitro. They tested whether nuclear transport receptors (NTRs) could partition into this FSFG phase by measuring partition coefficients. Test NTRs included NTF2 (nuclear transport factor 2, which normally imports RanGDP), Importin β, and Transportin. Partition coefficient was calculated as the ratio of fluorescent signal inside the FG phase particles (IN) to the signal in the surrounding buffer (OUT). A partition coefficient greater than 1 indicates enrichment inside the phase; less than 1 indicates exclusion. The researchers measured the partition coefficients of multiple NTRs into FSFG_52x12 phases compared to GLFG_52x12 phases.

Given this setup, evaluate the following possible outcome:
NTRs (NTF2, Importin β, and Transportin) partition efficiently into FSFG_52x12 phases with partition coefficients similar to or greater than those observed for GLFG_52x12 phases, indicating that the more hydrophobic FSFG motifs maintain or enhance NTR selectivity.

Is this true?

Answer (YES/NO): NO